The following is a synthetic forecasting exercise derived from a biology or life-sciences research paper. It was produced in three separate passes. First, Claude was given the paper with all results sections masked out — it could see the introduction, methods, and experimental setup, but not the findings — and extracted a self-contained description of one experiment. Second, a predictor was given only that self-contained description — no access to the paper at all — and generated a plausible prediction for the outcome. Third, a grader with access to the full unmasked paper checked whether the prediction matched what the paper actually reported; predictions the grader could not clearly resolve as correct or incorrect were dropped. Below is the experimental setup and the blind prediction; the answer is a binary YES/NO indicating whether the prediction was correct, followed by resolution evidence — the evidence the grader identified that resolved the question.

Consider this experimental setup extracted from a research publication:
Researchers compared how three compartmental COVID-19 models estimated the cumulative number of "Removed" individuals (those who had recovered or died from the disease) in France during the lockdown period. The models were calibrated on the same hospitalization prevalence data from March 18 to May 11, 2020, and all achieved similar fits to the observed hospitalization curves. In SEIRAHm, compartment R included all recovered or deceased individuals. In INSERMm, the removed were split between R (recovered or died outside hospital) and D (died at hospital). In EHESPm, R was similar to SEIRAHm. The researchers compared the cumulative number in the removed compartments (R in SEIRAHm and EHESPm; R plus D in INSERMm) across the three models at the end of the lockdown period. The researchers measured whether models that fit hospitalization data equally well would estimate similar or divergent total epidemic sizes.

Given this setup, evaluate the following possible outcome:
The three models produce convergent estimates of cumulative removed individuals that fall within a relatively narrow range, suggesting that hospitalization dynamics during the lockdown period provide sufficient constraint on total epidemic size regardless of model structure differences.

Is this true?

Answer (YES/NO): NO